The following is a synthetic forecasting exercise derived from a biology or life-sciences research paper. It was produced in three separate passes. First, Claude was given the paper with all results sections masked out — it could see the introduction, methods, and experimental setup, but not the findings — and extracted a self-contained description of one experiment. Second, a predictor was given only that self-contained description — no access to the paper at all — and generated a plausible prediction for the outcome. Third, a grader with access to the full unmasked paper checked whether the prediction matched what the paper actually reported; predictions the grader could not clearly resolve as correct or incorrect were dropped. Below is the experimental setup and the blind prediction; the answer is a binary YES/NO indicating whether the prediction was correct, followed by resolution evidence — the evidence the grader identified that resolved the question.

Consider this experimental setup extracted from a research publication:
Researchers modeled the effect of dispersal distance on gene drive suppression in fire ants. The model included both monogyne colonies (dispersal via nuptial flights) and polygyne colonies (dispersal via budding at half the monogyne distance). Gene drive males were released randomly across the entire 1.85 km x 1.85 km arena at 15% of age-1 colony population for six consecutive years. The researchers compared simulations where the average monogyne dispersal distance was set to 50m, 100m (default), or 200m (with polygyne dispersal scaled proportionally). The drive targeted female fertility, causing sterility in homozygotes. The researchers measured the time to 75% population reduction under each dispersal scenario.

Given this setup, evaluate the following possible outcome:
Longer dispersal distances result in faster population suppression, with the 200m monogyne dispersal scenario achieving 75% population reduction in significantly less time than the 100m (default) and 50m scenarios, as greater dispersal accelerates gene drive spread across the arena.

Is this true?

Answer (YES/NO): NO